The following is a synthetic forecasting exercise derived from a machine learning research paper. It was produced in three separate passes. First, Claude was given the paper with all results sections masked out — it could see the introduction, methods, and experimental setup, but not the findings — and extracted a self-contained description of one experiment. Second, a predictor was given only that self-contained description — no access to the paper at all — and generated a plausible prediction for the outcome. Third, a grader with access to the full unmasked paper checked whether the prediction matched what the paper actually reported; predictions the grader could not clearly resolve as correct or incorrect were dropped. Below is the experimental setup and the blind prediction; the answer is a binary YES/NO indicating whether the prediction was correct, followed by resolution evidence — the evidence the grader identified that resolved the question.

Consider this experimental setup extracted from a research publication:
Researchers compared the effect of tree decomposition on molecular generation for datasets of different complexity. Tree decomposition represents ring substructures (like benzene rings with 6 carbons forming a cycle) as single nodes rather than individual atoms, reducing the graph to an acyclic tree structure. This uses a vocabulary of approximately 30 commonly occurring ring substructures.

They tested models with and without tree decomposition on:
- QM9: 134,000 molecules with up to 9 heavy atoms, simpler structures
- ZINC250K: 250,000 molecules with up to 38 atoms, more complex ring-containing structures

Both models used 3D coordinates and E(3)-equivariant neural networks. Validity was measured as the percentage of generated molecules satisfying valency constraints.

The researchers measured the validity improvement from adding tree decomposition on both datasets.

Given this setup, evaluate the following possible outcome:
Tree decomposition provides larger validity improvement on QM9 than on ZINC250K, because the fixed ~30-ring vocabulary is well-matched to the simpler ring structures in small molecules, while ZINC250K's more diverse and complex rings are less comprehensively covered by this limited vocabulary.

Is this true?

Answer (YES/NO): NO